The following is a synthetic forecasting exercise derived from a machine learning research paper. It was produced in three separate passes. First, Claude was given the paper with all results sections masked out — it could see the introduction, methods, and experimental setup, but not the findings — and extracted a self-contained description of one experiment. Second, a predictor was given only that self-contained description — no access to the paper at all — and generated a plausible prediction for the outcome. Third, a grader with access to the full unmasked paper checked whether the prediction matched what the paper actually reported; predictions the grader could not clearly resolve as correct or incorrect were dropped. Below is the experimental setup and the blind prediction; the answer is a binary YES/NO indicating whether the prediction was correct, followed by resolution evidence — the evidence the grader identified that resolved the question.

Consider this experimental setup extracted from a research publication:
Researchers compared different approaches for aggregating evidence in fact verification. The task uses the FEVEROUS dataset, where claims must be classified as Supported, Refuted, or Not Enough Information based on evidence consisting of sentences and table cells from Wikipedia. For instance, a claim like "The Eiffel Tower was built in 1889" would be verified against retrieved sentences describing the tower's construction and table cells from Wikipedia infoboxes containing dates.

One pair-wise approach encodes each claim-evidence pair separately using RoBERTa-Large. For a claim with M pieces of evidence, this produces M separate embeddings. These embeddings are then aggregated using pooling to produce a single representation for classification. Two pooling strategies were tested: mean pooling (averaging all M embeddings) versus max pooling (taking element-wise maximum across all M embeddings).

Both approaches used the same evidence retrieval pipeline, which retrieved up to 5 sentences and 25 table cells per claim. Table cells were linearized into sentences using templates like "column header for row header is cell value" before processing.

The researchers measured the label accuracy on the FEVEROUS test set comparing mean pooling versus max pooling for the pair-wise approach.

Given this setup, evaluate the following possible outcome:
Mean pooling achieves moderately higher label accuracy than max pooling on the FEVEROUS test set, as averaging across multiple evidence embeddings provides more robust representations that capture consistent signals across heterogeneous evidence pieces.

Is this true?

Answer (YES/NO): NO